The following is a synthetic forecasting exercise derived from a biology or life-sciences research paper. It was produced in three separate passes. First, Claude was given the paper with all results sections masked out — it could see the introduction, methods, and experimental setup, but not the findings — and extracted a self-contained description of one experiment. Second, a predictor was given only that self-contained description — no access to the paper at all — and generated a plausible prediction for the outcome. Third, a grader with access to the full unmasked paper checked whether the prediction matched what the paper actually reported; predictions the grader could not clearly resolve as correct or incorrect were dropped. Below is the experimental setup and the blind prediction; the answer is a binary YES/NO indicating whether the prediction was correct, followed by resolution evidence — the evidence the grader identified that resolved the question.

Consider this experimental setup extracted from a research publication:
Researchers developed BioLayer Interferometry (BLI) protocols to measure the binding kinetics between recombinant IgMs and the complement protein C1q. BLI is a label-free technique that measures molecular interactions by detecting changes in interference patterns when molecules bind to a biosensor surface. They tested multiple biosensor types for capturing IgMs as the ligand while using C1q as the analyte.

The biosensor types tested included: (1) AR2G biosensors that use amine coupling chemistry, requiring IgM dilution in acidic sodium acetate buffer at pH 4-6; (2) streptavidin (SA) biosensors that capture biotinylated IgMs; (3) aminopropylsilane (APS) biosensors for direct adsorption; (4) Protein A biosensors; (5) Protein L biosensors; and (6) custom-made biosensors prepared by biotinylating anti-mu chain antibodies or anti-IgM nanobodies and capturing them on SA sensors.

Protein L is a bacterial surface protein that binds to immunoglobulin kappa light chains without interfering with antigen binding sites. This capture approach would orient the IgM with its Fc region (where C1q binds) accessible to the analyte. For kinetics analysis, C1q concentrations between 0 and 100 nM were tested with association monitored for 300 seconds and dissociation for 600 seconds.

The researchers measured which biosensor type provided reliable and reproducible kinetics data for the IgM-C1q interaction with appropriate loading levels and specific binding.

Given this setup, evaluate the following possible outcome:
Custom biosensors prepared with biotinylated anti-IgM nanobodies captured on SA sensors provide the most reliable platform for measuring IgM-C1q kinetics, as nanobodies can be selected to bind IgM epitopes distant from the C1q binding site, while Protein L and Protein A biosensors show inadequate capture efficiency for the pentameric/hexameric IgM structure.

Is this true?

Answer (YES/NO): NO